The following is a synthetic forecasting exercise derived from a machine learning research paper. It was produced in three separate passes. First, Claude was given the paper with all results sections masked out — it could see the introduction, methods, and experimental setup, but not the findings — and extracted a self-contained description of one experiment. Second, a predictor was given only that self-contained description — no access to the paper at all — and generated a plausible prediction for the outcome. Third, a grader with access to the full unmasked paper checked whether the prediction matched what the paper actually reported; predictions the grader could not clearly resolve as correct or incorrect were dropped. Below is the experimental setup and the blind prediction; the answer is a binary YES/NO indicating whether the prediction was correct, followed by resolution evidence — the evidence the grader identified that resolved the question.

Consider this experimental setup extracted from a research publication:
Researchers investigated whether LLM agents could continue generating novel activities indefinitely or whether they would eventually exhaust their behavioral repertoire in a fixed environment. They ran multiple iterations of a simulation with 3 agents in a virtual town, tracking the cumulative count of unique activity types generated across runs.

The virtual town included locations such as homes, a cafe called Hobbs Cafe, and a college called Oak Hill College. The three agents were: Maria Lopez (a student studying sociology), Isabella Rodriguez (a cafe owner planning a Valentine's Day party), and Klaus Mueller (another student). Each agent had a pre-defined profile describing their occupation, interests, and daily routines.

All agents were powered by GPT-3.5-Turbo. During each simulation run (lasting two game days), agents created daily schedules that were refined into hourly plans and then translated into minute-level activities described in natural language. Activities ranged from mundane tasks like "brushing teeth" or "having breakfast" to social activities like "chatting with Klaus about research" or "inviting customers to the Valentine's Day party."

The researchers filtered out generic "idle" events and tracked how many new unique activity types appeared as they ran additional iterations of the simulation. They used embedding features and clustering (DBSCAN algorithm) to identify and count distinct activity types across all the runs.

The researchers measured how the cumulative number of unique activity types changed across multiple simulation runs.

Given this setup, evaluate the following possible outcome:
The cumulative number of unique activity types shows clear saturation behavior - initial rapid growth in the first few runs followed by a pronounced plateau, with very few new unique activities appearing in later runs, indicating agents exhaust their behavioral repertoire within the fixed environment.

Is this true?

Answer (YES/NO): YES